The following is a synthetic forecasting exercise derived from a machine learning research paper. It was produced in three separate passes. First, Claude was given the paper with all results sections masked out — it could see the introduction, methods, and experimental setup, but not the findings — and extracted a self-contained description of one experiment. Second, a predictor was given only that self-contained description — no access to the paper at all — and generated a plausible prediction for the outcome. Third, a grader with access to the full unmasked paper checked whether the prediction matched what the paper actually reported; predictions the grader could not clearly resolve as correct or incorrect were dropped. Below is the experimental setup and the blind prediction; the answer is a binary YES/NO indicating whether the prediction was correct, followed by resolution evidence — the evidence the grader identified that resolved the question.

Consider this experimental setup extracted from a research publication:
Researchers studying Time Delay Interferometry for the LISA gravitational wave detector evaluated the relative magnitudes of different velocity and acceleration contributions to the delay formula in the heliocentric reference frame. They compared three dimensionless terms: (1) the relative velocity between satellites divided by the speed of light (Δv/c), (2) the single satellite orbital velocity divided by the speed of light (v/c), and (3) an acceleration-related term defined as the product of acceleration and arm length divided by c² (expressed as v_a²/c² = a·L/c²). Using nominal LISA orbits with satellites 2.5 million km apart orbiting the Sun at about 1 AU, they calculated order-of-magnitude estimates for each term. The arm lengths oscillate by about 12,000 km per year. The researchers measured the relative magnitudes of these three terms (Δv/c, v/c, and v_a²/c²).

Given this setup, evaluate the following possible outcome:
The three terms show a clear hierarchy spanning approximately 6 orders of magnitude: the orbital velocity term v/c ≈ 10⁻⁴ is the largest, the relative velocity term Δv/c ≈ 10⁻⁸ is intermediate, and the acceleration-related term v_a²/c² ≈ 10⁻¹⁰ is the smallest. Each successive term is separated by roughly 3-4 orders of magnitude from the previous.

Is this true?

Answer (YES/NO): NO